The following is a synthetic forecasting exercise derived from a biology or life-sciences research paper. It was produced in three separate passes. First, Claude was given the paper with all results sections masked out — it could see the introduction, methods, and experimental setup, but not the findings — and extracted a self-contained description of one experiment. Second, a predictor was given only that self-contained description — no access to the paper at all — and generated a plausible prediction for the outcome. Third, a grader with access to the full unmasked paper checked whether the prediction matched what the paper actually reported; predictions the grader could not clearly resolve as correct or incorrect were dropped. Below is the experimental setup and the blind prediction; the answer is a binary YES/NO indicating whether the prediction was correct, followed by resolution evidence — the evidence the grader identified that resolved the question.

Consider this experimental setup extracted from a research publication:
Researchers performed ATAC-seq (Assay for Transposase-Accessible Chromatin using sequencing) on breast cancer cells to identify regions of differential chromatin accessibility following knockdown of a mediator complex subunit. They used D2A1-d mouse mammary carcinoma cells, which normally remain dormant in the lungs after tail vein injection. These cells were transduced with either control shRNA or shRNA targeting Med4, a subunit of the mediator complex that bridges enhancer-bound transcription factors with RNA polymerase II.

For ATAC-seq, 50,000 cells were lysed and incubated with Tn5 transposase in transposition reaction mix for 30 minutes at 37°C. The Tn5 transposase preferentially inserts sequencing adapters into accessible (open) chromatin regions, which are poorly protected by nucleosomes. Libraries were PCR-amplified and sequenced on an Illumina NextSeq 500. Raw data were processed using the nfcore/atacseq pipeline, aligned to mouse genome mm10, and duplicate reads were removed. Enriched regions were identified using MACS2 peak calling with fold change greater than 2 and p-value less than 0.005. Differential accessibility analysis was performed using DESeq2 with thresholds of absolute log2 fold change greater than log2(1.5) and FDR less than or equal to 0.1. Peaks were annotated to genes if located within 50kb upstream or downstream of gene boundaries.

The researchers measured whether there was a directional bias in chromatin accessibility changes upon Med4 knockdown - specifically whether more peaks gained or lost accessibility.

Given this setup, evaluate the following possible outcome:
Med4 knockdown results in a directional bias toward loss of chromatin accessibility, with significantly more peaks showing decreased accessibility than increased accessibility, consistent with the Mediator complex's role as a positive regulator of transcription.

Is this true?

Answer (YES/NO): NO